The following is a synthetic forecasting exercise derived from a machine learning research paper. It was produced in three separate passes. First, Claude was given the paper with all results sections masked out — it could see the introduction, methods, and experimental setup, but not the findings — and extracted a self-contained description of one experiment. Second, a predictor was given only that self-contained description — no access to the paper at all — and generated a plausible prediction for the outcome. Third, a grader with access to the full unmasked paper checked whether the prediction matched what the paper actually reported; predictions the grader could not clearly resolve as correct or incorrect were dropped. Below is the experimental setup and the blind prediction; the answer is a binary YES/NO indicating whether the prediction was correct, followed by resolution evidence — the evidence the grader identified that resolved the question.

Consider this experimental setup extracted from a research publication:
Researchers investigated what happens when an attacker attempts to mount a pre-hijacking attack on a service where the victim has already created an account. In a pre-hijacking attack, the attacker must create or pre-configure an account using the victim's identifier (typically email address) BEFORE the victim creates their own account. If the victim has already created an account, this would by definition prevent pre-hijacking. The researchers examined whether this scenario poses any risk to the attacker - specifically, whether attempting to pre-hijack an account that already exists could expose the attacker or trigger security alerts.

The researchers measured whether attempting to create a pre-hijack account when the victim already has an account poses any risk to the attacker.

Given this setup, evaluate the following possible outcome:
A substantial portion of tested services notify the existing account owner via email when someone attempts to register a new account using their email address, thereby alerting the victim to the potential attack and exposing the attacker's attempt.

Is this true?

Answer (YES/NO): NO